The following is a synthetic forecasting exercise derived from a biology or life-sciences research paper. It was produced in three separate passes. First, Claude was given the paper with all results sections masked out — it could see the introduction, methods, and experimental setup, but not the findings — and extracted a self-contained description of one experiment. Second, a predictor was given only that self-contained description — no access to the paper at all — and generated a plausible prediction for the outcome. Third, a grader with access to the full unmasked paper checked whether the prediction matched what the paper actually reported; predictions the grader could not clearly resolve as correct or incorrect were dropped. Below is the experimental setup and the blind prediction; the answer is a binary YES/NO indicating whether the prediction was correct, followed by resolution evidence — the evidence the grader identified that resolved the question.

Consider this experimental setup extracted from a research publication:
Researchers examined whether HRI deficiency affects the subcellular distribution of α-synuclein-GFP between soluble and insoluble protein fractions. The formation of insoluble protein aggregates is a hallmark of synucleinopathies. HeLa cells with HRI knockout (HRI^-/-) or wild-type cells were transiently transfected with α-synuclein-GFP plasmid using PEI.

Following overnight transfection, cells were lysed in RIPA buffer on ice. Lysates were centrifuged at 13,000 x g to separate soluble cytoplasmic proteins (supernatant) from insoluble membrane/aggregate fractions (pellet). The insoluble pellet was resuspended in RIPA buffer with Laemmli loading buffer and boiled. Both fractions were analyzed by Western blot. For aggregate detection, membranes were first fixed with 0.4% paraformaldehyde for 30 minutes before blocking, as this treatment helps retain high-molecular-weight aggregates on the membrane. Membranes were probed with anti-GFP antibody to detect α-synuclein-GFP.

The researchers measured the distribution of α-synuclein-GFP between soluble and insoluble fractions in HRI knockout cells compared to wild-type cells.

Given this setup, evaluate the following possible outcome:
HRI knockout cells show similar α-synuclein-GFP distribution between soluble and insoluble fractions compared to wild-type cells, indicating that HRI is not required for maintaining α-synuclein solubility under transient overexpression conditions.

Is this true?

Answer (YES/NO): NO